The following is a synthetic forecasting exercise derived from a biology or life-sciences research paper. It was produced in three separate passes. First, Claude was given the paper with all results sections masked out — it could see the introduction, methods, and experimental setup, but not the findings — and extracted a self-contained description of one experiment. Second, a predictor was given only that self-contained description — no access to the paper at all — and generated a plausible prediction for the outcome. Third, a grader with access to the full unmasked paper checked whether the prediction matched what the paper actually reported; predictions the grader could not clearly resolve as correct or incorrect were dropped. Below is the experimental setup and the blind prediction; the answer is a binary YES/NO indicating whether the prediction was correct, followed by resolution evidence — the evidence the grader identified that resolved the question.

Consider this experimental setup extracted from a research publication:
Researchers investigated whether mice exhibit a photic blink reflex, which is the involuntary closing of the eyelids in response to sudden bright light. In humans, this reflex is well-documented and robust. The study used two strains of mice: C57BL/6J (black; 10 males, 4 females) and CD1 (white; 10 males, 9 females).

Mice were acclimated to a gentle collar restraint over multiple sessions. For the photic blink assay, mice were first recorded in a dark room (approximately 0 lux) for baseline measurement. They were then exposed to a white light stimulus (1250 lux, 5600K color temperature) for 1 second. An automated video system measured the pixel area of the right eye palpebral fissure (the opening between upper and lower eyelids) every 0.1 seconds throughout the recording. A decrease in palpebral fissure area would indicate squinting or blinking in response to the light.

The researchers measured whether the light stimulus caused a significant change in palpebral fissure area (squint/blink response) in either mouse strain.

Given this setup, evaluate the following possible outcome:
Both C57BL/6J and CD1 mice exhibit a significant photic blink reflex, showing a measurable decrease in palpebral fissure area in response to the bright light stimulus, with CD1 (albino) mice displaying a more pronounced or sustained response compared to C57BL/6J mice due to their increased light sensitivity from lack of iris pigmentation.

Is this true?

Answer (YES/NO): NO